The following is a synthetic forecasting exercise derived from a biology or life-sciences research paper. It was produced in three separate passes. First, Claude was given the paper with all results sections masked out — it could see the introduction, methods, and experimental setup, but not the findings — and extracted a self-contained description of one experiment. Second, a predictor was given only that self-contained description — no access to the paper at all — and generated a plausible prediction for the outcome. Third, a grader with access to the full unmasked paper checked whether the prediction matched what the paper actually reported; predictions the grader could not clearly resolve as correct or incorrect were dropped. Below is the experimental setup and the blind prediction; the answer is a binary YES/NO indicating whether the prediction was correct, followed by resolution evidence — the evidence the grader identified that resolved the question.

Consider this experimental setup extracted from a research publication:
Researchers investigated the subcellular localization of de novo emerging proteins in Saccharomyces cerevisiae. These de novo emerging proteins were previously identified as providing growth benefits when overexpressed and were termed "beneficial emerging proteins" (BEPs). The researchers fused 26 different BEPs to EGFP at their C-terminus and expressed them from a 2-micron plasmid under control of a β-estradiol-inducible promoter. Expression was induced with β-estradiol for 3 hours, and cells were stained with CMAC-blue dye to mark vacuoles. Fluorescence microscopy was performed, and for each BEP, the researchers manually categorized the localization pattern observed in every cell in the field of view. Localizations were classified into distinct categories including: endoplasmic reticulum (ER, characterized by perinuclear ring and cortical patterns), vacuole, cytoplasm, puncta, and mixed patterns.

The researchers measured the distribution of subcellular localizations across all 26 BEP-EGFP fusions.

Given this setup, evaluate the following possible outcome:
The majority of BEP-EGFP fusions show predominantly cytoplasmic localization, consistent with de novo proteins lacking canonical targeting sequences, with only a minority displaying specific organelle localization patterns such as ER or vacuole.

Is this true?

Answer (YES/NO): NO